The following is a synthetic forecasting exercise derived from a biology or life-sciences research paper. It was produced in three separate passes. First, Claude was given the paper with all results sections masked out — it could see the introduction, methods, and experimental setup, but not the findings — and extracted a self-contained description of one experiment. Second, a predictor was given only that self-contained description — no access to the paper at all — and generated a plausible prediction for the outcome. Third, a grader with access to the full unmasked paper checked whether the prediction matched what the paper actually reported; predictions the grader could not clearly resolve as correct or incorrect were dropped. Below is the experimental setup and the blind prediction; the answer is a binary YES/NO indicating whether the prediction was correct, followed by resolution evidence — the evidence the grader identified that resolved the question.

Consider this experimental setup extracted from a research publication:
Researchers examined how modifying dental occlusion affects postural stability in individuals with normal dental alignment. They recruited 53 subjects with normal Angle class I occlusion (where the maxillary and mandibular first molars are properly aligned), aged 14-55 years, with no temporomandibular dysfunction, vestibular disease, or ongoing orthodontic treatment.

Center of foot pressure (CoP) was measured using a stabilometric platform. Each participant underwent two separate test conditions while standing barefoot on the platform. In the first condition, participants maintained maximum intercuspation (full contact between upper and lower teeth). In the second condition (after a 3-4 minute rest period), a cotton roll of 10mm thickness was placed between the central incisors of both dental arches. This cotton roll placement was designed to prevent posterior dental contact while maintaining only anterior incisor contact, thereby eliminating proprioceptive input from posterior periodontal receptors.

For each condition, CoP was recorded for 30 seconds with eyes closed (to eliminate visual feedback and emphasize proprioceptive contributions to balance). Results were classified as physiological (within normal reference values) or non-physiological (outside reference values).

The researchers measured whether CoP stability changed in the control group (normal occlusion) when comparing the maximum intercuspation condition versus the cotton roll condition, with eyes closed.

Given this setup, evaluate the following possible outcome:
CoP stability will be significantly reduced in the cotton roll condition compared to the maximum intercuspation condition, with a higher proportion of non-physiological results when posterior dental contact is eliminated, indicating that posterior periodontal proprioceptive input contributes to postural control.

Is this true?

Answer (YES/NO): YES